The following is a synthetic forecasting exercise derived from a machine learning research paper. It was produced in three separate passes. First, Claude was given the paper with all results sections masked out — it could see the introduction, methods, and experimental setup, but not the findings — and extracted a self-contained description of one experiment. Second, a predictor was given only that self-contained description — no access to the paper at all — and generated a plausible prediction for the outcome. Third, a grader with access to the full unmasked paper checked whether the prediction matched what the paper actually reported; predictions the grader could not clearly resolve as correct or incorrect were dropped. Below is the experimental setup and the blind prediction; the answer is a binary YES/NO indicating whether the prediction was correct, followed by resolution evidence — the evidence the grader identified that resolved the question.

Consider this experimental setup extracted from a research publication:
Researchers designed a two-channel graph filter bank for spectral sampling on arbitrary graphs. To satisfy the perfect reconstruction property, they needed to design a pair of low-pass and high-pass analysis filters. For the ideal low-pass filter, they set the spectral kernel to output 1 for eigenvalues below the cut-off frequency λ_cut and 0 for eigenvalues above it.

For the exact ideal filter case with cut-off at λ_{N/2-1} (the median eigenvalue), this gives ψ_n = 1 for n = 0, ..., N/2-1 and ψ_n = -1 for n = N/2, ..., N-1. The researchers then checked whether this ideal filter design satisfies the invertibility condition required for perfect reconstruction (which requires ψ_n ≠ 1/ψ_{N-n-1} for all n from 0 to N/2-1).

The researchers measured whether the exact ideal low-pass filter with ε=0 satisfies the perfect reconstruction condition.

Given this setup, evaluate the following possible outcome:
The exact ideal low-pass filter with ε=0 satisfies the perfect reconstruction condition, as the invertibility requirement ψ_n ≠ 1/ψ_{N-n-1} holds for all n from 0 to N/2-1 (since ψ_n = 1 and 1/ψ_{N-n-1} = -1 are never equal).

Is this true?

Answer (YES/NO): YES